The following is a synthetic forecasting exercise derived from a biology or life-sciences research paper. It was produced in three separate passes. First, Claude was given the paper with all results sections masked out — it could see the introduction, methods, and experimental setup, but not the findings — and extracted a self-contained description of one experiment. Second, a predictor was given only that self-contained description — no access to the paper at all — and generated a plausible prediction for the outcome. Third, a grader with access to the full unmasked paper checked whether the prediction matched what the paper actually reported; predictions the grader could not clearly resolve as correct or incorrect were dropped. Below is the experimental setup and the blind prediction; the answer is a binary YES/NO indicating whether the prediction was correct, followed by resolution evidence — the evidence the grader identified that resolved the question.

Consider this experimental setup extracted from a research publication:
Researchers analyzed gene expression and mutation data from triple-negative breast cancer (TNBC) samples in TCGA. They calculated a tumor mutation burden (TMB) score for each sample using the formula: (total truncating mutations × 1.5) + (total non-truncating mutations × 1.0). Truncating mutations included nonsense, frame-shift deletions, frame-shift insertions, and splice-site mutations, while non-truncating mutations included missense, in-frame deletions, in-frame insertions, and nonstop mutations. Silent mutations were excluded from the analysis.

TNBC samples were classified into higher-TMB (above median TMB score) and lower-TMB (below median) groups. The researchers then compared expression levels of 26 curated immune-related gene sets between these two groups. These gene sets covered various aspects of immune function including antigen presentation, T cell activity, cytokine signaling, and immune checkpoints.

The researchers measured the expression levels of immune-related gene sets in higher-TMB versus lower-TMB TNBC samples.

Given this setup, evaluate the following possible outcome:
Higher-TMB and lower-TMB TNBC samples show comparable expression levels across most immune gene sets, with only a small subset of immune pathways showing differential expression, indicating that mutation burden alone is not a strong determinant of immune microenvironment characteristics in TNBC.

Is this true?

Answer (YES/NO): YES